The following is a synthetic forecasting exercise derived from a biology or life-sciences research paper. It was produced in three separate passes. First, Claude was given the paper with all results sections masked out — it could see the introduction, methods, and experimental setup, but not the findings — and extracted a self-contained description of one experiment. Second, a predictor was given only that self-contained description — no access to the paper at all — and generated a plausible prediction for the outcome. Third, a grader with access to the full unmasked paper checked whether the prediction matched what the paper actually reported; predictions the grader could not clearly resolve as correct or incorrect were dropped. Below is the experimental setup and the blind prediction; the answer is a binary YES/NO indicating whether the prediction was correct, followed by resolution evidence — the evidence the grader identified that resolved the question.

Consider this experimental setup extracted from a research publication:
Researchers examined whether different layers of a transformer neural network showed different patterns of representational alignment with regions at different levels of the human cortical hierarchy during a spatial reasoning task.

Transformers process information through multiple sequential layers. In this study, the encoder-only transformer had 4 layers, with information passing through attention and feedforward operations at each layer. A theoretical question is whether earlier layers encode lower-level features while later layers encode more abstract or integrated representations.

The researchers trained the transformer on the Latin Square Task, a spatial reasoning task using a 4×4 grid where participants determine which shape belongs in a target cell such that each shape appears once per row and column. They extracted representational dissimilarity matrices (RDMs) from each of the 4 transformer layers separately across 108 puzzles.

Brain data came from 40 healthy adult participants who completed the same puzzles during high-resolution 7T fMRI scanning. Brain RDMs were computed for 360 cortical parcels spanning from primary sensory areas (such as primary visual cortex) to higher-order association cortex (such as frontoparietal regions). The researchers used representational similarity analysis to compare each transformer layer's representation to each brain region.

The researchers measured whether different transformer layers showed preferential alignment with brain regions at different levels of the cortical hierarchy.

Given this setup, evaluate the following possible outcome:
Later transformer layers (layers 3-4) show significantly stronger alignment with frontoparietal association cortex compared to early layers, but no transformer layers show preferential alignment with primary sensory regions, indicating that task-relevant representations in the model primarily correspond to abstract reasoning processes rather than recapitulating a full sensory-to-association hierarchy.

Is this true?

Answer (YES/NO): NO